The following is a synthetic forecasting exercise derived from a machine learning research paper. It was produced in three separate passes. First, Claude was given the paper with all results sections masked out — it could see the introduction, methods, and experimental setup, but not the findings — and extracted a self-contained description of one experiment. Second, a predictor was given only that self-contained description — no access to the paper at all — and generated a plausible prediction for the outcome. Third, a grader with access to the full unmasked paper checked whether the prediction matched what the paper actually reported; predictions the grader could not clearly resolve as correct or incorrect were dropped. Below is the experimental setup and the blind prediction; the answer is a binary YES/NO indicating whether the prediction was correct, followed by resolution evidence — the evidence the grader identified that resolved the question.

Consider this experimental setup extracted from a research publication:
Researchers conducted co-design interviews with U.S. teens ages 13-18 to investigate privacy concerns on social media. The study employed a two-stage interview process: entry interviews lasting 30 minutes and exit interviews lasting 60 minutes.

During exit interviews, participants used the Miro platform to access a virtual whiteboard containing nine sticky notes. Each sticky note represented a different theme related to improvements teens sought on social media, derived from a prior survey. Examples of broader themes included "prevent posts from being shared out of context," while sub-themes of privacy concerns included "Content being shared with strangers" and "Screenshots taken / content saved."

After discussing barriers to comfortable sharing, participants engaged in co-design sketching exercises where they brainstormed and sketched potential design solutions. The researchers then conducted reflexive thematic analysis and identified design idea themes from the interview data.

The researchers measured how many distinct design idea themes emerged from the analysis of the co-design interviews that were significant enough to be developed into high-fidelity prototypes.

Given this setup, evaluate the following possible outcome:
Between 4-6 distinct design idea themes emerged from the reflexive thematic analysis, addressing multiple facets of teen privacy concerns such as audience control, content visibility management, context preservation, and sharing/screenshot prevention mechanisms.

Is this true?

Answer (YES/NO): NO